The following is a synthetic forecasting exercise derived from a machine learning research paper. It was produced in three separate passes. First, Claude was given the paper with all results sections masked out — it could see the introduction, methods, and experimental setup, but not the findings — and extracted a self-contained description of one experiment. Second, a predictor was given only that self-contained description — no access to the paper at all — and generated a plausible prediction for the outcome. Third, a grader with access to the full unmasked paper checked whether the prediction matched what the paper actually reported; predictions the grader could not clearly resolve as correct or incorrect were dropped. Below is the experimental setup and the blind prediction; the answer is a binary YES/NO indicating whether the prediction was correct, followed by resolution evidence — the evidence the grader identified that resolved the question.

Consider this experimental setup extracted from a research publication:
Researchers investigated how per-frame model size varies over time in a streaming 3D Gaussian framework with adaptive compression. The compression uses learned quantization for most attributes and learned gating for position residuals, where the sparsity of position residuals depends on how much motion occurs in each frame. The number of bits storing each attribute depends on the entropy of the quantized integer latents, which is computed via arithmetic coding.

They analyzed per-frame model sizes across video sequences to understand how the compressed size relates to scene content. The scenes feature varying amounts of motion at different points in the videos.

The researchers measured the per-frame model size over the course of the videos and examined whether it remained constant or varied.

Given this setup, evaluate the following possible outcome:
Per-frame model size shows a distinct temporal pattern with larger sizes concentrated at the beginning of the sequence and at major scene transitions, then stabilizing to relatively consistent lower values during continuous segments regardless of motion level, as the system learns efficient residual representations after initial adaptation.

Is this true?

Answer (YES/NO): NO